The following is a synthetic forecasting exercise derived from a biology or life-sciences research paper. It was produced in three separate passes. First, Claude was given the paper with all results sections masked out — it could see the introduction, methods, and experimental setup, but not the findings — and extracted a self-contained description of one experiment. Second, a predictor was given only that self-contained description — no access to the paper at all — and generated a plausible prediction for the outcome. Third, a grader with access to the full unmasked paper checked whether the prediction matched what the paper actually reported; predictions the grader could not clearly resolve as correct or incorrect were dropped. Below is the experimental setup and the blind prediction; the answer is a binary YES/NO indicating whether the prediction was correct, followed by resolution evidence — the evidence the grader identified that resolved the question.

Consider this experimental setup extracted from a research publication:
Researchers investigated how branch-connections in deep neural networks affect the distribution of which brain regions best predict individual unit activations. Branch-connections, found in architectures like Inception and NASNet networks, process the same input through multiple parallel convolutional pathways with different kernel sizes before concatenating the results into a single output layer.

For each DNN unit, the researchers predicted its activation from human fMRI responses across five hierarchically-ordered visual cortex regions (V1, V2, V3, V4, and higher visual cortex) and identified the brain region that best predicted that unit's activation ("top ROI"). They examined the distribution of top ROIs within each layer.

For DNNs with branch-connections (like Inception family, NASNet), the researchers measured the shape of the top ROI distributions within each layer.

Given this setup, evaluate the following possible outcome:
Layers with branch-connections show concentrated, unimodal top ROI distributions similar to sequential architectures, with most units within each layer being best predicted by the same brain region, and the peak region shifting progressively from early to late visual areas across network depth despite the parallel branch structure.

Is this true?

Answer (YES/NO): NO